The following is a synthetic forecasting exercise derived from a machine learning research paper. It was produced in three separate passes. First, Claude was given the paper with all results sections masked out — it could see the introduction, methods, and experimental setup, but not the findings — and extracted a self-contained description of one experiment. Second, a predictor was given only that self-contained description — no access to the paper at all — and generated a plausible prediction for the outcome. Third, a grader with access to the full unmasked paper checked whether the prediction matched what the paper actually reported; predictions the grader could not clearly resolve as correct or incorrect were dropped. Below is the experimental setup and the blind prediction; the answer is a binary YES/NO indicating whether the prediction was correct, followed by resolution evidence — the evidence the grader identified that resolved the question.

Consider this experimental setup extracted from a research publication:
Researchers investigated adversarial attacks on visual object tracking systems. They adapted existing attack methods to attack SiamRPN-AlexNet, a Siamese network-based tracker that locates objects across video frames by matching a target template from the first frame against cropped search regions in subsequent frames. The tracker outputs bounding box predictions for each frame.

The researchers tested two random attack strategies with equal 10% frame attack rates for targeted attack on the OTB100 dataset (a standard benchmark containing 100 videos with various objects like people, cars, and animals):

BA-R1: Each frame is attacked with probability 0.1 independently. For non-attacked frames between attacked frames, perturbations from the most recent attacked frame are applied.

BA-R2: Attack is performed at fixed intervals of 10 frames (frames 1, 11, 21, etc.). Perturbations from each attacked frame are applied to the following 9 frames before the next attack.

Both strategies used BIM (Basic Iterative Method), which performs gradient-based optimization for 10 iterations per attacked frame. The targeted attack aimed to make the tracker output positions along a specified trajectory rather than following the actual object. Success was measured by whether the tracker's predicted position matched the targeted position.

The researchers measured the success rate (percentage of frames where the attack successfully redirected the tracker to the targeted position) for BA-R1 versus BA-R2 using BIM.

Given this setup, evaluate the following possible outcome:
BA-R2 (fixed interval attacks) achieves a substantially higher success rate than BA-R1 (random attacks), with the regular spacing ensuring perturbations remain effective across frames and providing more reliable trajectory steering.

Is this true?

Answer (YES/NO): YES